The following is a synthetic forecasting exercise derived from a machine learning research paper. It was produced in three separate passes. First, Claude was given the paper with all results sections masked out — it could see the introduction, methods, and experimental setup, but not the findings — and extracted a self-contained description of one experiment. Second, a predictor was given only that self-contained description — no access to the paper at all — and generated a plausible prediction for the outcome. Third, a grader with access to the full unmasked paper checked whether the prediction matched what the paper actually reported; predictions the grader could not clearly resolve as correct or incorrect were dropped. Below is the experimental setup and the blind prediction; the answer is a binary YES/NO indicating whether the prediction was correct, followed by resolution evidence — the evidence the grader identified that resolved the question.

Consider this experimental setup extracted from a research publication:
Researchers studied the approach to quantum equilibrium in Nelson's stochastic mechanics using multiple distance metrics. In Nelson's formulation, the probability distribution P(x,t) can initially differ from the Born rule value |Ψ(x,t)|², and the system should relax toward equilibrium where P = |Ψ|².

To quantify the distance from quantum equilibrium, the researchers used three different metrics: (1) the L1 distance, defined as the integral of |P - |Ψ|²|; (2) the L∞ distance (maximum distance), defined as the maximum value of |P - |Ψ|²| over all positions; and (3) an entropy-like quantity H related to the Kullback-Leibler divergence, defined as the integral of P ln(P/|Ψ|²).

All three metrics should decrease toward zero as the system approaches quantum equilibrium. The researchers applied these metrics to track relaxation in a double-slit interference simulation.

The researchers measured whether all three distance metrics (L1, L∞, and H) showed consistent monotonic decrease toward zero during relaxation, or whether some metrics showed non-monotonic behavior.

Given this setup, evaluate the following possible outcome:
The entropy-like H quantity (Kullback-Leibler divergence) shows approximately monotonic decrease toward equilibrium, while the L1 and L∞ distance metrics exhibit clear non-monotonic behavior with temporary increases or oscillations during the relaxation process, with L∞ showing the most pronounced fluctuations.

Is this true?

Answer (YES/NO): NO